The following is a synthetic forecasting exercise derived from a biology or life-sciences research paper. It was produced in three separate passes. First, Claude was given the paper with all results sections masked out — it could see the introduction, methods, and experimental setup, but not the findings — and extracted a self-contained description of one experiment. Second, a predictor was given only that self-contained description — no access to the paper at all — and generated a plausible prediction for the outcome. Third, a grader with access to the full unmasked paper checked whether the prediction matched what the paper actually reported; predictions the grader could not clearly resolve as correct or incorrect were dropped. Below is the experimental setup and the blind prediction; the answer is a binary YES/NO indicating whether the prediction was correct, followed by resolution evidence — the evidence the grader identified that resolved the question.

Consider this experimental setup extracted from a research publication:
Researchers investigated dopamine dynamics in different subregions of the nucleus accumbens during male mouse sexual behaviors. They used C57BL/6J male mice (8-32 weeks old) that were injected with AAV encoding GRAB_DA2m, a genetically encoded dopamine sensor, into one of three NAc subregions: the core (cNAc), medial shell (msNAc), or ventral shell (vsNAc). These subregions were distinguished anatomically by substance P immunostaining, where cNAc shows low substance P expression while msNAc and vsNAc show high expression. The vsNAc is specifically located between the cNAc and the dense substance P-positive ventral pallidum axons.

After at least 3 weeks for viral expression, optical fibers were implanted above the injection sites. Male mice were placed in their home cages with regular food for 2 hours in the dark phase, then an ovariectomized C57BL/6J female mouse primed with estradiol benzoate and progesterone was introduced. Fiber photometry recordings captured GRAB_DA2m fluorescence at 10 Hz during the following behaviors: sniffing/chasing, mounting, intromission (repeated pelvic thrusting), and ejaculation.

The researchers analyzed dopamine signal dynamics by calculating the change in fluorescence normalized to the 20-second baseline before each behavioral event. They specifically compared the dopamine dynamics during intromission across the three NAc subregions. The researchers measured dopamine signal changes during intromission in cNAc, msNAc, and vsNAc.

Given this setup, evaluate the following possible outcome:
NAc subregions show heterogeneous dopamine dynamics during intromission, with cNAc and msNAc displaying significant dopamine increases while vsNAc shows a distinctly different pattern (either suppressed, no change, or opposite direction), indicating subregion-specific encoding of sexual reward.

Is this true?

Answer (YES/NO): NO